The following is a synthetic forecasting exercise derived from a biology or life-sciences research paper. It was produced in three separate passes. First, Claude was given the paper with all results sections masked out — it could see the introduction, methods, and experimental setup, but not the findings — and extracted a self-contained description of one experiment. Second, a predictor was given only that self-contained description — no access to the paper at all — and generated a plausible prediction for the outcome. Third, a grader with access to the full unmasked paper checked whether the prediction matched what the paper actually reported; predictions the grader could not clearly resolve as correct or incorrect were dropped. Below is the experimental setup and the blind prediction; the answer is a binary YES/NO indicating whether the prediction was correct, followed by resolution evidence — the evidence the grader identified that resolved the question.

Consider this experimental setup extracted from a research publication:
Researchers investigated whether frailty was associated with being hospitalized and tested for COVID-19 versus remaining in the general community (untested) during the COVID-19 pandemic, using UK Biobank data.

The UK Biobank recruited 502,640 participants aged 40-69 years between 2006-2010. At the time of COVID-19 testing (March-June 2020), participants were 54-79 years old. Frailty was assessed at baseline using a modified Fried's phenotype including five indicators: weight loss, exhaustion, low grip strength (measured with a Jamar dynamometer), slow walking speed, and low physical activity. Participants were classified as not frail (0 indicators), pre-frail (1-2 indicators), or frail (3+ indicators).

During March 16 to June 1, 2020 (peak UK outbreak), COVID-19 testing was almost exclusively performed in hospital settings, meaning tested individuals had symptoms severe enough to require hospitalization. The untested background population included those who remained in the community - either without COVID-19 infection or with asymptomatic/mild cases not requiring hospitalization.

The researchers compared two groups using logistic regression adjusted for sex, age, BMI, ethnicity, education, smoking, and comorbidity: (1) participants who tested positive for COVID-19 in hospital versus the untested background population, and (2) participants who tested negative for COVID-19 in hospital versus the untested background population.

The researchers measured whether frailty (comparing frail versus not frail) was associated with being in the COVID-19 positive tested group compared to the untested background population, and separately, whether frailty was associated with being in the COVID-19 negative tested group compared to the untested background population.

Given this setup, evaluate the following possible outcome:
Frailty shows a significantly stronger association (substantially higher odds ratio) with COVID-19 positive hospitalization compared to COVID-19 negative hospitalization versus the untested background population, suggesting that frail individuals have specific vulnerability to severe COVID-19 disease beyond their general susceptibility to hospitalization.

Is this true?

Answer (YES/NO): NO